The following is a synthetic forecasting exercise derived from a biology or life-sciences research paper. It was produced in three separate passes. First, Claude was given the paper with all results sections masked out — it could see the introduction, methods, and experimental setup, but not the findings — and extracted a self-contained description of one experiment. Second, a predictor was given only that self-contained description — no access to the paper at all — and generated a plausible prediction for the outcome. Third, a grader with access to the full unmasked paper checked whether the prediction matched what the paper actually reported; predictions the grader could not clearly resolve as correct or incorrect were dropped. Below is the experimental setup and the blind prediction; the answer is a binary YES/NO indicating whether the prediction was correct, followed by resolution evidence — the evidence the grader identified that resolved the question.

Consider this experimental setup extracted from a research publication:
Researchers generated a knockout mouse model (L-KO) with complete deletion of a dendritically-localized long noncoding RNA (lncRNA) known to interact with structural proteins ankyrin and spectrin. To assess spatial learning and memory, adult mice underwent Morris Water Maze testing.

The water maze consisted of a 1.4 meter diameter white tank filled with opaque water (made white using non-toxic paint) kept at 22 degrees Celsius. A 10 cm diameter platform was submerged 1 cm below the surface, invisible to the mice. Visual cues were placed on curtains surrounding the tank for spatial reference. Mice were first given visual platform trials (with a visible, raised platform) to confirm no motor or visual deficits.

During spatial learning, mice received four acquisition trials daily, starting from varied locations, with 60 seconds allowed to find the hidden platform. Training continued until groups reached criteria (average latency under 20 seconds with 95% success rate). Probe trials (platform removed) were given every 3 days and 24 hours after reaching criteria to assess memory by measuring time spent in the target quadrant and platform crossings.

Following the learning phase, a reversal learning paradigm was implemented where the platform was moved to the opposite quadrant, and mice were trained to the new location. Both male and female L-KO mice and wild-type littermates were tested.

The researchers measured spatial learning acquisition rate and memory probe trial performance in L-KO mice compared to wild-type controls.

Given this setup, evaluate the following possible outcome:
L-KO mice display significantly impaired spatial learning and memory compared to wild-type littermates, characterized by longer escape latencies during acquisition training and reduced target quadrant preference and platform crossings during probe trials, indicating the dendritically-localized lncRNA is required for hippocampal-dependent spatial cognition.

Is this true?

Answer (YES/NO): NO